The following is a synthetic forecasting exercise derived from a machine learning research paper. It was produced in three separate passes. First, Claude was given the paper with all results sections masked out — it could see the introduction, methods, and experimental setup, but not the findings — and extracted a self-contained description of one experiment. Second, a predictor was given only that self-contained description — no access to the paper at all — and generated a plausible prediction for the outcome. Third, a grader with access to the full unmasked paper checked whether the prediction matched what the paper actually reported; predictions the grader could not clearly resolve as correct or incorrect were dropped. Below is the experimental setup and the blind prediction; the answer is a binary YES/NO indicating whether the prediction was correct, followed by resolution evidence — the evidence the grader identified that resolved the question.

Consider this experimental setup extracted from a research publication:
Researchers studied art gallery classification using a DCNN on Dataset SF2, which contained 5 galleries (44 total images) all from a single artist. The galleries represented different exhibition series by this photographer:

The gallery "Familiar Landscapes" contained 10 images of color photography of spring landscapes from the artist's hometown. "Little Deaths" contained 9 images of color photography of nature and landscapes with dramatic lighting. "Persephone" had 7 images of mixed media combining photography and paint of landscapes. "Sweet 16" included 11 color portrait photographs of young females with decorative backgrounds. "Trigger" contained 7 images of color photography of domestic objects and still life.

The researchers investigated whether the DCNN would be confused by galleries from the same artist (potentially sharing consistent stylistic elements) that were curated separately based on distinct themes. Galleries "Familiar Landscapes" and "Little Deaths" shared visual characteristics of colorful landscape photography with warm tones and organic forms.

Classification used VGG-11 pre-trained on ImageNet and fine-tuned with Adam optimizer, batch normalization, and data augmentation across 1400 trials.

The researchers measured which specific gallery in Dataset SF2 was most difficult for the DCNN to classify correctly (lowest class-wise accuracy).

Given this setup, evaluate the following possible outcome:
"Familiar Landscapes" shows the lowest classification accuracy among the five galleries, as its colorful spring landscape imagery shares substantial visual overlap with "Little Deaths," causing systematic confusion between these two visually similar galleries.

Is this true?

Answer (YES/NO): NO